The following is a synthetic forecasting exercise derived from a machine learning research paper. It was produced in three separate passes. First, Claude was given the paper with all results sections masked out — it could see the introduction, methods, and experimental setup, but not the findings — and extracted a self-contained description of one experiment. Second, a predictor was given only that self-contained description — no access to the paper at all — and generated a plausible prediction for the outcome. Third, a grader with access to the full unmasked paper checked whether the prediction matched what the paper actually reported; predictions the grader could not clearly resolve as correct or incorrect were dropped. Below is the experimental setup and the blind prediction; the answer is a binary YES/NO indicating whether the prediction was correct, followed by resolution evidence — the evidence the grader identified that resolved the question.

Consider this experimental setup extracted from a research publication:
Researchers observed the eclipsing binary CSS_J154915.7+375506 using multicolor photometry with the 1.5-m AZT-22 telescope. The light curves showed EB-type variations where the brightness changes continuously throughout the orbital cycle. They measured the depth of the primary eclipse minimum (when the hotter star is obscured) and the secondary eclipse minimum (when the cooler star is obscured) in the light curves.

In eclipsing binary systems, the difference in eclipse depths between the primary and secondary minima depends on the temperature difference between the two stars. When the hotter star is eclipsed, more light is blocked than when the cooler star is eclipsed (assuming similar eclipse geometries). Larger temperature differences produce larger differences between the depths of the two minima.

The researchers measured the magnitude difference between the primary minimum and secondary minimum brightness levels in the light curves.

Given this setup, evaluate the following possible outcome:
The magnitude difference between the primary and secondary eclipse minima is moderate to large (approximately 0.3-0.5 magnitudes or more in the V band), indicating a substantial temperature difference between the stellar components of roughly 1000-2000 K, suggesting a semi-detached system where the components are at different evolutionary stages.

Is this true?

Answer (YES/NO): NO